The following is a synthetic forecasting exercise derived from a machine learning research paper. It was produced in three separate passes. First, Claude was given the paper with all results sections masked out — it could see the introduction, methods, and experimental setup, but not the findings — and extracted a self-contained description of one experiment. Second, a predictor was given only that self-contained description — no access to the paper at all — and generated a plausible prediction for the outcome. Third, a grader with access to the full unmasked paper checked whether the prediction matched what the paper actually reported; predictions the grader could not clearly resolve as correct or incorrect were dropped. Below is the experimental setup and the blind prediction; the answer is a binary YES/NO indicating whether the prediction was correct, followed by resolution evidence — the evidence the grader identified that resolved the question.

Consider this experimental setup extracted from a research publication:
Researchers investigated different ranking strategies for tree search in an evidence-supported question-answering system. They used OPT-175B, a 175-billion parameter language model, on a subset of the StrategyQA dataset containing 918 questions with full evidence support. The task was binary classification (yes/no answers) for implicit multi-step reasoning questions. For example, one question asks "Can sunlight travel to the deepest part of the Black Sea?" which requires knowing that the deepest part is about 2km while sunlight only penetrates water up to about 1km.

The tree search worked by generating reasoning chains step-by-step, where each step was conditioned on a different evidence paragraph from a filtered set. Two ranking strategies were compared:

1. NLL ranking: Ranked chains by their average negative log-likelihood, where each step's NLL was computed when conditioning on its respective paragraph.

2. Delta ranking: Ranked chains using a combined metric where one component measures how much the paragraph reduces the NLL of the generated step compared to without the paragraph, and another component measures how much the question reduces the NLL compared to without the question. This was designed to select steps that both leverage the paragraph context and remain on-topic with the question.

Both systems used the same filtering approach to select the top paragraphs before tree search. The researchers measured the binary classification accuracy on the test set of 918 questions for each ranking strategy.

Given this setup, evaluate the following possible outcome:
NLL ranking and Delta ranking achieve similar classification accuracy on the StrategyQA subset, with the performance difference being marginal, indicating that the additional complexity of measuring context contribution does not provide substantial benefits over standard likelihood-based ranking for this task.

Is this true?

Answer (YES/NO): YES